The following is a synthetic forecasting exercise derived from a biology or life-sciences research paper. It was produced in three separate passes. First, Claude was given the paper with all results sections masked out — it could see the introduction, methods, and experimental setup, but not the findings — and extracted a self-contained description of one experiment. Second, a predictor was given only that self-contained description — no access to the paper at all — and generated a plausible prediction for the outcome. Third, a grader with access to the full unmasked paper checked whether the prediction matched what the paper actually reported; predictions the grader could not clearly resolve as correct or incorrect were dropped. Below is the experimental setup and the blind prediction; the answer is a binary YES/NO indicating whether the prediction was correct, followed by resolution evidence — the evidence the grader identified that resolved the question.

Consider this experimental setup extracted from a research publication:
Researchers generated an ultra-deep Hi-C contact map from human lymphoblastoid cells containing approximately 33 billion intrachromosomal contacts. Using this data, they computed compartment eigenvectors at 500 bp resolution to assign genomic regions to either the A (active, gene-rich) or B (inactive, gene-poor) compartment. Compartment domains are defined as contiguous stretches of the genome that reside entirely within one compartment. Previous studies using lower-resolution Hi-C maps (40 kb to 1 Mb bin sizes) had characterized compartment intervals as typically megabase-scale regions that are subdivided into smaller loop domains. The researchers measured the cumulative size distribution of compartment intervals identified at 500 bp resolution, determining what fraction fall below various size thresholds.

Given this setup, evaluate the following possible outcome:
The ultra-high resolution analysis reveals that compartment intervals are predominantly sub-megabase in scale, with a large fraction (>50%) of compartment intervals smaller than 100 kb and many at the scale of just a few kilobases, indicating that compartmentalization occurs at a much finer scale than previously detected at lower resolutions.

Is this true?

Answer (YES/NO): YES